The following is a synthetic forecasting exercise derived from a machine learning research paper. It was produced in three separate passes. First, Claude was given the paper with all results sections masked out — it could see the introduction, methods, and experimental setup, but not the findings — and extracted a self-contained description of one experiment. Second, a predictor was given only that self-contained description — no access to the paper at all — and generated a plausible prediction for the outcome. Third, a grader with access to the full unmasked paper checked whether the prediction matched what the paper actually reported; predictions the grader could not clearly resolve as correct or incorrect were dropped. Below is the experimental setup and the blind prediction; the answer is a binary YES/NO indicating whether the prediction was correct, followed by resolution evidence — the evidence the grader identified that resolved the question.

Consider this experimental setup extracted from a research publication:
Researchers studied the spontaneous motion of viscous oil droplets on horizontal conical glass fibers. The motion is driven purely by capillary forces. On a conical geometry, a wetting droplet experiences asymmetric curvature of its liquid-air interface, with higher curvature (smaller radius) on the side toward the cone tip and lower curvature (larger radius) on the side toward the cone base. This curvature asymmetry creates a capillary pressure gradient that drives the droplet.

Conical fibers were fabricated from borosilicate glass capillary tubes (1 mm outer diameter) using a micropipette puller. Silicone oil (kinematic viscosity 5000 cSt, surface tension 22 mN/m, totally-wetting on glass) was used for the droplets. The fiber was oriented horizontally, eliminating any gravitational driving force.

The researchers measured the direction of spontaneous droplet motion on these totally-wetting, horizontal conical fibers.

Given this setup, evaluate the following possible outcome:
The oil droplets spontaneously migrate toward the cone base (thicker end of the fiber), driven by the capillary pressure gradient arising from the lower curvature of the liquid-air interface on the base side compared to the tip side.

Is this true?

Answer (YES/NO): YES